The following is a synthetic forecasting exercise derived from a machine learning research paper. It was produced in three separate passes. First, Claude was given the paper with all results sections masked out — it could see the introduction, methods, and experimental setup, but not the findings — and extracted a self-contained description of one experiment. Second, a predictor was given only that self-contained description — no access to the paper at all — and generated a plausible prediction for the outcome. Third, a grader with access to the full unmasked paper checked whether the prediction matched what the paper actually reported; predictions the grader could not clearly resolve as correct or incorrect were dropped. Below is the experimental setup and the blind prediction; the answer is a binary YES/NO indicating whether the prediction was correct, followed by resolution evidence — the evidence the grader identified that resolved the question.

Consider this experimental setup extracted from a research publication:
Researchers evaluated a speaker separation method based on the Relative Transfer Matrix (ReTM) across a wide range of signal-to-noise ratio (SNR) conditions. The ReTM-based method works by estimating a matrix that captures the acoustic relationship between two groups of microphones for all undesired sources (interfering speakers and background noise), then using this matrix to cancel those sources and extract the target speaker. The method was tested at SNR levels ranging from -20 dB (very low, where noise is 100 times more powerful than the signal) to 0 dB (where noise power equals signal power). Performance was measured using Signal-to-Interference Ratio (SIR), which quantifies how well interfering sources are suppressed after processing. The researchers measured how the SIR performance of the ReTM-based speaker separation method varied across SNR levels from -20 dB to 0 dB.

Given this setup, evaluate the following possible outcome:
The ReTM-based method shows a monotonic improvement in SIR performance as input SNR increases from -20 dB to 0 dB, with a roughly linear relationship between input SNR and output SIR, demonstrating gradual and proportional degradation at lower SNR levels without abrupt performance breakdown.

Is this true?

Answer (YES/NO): NO